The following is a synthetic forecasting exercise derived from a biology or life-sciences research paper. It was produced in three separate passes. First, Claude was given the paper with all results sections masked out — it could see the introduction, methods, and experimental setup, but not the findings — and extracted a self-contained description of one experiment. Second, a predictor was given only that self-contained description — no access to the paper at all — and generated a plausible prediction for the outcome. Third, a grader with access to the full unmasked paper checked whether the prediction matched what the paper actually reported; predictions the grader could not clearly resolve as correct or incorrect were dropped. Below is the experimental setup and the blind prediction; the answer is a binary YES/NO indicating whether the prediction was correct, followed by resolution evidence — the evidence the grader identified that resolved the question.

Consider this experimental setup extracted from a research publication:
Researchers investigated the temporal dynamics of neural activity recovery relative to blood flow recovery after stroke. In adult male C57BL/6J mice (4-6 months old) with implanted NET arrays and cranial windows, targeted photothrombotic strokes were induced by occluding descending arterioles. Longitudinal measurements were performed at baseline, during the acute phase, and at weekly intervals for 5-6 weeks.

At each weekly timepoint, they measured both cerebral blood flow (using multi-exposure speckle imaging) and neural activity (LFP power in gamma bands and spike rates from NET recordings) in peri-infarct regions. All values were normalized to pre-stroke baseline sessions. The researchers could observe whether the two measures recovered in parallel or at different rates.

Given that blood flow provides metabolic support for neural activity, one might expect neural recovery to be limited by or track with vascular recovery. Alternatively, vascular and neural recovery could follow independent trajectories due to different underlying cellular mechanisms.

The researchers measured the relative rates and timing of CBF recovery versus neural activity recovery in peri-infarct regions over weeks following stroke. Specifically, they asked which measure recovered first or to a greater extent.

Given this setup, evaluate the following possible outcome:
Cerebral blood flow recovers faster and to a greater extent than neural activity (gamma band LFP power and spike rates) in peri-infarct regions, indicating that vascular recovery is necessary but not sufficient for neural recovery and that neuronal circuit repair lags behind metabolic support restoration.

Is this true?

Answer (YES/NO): YES